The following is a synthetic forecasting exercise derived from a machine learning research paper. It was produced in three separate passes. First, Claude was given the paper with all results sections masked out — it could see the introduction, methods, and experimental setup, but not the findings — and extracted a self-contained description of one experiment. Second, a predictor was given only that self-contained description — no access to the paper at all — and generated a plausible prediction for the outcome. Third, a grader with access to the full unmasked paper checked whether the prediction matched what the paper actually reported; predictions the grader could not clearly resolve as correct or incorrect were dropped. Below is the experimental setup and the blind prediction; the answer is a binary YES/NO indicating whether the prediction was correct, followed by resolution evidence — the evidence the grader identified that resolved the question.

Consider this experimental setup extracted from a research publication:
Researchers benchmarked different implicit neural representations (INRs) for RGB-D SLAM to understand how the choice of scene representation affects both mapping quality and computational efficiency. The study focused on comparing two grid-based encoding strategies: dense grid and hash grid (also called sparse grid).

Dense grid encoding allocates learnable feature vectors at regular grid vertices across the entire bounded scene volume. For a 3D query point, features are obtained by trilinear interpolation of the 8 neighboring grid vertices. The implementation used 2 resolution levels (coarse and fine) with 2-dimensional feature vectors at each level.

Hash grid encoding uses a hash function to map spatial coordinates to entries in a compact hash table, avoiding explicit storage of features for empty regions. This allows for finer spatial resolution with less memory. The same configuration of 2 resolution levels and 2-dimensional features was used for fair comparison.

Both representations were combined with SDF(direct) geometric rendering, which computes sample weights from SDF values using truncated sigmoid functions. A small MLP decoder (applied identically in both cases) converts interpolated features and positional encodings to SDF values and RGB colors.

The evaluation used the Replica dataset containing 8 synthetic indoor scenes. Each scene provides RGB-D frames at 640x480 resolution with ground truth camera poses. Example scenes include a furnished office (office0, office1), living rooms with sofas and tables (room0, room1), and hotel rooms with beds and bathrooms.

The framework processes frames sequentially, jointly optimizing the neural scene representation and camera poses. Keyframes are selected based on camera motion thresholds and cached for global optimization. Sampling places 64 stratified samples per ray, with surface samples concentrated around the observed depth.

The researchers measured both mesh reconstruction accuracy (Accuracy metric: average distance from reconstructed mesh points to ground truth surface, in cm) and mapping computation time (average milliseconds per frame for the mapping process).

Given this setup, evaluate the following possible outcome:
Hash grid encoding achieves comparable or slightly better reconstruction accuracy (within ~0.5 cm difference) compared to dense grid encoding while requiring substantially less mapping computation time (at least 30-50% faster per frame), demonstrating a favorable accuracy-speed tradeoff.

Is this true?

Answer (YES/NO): NO